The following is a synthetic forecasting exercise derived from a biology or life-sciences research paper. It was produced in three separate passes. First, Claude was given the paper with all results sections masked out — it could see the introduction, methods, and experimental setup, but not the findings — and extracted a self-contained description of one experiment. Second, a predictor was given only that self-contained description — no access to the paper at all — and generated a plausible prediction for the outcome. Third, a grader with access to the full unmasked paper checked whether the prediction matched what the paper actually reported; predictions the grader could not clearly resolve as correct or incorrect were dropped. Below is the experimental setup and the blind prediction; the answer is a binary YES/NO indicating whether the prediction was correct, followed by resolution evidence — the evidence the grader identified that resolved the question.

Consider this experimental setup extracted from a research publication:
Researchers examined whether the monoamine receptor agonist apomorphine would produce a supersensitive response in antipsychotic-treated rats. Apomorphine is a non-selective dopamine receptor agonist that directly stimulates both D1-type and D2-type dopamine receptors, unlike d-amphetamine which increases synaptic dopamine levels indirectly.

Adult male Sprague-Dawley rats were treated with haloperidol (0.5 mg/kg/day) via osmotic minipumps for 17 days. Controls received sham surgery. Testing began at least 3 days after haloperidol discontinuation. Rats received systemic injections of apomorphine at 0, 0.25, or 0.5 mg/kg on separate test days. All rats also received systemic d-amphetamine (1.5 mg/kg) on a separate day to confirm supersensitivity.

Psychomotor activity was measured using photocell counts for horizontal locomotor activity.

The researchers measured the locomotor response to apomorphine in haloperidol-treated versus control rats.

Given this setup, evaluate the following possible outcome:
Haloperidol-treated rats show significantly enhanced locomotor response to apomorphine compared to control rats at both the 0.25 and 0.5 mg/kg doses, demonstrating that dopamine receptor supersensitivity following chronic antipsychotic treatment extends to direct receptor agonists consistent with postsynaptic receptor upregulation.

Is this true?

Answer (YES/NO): NO